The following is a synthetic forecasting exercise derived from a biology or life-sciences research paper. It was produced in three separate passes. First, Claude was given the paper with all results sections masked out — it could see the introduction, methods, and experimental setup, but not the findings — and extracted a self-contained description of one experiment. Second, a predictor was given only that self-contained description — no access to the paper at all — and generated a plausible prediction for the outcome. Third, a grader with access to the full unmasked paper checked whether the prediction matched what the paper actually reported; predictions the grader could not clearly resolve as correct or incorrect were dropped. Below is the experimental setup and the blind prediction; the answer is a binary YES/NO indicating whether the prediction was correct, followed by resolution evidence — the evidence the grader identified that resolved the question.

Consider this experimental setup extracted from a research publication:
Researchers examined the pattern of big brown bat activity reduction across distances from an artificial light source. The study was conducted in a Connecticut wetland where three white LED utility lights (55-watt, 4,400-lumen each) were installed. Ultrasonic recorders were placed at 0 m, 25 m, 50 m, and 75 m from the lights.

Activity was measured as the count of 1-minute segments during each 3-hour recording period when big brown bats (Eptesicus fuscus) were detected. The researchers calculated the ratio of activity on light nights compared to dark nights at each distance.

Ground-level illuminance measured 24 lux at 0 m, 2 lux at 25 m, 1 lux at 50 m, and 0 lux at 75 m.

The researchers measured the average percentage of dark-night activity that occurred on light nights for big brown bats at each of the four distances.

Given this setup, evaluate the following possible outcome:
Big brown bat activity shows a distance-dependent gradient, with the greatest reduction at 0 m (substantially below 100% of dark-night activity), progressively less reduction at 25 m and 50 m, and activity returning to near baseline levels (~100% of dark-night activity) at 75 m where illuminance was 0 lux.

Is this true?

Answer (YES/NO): NO